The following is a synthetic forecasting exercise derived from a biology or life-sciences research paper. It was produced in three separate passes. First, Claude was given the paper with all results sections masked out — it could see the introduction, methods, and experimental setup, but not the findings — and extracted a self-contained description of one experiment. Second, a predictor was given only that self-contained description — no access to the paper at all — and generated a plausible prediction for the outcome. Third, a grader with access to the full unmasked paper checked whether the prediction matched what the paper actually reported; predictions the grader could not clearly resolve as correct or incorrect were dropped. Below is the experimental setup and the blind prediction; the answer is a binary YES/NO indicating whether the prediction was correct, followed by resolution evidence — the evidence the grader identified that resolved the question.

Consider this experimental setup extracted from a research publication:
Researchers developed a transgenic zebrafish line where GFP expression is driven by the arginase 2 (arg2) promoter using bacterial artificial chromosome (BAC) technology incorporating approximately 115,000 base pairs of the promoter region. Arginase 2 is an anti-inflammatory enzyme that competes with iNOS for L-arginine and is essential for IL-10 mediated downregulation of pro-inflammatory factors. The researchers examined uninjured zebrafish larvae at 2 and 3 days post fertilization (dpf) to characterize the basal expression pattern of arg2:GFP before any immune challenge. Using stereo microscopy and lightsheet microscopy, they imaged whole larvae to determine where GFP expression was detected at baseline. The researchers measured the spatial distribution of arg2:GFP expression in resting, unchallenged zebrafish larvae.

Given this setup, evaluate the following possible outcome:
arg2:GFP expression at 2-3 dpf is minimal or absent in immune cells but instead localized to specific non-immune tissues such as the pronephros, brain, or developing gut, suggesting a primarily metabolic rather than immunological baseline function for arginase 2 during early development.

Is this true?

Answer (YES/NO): NO